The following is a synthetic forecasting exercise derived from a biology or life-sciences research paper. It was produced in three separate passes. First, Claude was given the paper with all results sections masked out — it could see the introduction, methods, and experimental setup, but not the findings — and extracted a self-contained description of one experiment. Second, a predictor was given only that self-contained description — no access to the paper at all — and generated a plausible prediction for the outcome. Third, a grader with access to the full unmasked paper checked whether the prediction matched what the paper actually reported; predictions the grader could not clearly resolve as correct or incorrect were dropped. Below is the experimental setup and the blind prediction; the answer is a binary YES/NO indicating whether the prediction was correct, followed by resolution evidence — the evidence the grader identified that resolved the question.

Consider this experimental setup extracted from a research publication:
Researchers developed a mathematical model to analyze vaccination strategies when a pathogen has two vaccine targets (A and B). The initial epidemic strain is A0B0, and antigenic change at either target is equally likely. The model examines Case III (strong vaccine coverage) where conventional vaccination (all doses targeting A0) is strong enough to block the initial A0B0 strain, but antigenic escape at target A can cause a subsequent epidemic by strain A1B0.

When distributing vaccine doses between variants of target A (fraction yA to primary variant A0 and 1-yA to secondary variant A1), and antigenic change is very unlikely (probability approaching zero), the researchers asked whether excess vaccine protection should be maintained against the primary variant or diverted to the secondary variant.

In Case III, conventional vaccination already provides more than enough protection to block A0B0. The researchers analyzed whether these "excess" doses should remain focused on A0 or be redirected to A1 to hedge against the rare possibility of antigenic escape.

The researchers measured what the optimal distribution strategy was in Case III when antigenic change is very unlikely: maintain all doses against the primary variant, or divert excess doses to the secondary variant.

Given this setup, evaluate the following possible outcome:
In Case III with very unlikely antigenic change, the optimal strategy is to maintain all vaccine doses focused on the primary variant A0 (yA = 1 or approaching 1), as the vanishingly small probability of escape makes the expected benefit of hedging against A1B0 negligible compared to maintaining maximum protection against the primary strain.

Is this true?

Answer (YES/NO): NO